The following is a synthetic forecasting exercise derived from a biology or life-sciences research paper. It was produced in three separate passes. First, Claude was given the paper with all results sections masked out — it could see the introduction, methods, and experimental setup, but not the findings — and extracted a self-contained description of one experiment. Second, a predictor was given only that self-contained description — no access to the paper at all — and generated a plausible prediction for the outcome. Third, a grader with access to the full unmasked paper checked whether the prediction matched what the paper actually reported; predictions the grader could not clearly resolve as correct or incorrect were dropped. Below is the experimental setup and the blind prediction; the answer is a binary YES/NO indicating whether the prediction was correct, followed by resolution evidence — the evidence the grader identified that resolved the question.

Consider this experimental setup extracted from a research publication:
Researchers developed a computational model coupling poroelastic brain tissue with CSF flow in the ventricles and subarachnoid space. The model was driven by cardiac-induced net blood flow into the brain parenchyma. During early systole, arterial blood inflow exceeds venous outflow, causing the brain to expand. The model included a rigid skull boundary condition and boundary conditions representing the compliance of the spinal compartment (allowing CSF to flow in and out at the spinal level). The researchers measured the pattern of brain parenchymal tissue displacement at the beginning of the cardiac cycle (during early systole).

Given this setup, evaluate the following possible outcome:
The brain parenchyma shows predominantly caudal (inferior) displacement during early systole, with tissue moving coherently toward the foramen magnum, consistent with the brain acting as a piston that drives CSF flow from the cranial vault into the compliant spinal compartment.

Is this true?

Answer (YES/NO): NO